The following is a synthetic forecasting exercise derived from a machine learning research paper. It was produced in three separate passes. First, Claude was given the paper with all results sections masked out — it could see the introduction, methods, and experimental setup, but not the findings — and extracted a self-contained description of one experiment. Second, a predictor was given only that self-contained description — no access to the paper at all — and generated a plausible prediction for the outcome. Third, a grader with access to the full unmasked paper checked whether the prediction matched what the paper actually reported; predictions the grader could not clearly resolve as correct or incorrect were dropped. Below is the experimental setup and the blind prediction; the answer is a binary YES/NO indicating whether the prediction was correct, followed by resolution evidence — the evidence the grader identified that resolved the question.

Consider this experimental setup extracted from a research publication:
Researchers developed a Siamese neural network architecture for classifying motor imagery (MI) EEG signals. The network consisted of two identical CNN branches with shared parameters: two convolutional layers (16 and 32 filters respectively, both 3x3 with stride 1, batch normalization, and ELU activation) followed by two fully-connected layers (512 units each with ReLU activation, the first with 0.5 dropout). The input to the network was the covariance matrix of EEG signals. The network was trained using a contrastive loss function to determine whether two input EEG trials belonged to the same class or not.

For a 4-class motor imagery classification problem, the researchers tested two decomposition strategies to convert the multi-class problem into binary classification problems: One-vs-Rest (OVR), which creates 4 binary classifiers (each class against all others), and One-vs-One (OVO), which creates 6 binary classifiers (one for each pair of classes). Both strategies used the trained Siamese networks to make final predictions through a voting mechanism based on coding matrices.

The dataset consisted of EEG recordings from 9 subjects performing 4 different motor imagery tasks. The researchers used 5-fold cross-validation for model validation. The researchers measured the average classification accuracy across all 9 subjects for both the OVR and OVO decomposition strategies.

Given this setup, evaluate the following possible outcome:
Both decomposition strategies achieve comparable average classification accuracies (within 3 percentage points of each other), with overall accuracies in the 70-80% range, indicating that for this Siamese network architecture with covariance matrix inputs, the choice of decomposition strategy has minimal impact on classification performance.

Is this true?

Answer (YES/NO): NO